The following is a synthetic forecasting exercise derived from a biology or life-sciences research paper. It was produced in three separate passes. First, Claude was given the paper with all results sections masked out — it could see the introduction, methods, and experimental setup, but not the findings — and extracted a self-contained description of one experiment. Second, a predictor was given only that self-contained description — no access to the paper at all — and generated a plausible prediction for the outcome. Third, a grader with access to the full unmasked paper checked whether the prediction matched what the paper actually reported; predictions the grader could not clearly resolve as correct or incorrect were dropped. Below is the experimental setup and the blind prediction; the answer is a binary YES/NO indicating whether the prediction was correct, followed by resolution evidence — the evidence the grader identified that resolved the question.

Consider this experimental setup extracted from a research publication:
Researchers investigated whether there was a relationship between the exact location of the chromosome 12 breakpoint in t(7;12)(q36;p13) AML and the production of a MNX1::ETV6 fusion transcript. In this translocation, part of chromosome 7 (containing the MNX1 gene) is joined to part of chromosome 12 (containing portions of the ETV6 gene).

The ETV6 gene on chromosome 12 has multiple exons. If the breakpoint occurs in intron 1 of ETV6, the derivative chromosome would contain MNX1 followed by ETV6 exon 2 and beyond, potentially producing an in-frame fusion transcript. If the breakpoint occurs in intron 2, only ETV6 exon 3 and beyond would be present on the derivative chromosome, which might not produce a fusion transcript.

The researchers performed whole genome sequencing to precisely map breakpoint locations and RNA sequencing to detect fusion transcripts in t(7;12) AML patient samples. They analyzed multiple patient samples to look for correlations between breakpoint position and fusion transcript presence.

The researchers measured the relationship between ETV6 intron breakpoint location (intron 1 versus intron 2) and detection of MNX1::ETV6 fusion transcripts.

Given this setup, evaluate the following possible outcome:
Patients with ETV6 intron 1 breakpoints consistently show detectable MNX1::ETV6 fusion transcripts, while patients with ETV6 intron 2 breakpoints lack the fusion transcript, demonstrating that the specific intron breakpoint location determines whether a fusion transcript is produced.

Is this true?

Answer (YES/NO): NO